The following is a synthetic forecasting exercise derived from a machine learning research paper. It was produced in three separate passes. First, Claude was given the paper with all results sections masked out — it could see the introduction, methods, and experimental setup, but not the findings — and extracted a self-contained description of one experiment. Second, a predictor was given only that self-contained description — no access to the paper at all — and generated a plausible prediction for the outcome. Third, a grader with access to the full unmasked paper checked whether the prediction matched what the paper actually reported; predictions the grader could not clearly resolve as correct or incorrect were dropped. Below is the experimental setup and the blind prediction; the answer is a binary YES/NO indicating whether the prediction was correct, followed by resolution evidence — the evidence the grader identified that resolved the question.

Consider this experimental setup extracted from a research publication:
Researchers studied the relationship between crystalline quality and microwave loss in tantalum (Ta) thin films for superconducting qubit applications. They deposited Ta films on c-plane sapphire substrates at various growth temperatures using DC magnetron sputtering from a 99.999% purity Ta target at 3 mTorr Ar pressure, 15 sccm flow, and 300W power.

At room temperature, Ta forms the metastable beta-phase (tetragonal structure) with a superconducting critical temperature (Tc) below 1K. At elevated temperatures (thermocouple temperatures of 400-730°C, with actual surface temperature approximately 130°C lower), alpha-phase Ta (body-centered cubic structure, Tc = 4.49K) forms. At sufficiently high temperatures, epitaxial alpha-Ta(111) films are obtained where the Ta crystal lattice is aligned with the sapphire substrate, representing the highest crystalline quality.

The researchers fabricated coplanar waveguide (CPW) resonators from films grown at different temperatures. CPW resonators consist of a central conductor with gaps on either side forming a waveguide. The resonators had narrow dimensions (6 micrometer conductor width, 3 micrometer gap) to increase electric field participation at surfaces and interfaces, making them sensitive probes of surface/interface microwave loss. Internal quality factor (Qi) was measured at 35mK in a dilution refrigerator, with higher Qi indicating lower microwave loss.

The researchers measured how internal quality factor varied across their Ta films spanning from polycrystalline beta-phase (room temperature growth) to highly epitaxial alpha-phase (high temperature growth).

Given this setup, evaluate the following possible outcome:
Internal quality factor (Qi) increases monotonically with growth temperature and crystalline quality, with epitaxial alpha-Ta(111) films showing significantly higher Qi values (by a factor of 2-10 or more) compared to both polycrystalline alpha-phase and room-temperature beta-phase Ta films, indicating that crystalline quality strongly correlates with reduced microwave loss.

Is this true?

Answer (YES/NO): NO